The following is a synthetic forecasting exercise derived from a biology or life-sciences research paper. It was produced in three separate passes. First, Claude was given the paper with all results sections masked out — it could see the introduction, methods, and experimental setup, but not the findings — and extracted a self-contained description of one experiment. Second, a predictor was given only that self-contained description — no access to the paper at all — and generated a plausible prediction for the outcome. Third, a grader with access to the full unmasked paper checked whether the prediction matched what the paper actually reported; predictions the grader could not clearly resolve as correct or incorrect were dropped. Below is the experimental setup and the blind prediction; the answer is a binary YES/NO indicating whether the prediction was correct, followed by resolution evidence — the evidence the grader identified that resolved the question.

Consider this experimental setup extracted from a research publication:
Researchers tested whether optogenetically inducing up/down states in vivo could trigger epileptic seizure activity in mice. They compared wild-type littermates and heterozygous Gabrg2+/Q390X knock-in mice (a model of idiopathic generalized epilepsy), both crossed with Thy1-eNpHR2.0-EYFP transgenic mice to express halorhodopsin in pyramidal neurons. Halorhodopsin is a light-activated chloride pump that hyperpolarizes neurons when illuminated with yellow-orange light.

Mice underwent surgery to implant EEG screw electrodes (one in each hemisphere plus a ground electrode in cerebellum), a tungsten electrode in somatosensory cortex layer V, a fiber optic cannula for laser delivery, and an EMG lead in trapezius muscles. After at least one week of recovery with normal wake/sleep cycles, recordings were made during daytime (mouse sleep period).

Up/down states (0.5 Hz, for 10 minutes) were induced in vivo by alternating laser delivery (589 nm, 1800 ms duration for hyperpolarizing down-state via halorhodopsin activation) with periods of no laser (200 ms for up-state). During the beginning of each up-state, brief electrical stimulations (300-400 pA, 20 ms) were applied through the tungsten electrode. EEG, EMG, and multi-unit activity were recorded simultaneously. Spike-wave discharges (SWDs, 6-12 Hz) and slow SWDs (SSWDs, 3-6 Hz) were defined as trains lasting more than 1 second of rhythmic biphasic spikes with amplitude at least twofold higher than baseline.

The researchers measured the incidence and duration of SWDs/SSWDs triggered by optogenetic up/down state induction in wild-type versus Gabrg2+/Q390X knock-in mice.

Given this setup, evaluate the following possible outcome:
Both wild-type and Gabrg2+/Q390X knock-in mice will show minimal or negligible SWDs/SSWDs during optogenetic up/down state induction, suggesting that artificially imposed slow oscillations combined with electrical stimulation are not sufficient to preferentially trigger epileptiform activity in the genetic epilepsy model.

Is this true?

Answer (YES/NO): NO